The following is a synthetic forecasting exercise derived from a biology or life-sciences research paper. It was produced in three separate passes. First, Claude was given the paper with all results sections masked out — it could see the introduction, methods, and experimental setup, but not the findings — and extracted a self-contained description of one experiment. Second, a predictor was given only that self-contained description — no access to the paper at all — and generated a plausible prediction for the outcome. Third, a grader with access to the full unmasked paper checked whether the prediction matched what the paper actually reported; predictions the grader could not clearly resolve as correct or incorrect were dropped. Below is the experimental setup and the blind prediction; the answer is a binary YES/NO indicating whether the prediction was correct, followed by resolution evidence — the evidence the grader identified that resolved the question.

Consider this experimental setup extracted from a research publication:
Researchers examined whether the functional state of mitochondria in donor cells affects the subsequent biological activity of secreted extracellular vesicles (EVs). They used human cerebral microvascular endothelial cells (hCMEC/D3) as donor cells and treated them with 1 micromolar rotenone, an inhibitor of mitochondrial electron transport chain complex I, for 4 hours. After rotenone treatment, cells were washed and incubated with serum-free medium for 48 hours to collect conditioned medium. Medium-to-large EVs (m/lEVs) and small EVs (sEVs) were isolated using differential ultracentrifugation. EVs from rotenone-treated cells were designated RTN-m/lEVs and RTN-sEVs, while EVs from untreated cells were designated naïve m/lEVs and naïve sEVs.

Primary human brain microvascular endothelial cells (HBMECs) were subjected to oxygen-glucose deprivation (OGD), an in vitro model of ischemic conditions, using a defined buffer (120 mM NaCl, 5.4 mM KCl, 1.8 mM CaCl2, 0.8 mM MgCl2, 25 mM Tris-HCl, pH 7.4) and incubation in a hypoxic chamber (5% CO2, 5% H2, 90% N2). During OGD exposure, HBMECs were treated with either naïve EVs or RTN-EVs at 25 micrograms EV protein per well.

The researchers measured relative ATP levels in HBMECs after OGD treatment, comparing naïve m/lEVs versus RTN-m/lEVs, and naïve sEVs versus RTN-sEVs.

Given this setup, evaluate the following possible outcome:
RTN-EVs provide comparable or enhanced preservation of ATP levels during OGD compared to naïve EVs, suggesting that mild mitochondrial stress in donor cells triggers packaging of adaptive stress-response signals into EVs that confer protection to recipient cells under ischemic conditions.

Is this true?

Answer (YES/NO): NO